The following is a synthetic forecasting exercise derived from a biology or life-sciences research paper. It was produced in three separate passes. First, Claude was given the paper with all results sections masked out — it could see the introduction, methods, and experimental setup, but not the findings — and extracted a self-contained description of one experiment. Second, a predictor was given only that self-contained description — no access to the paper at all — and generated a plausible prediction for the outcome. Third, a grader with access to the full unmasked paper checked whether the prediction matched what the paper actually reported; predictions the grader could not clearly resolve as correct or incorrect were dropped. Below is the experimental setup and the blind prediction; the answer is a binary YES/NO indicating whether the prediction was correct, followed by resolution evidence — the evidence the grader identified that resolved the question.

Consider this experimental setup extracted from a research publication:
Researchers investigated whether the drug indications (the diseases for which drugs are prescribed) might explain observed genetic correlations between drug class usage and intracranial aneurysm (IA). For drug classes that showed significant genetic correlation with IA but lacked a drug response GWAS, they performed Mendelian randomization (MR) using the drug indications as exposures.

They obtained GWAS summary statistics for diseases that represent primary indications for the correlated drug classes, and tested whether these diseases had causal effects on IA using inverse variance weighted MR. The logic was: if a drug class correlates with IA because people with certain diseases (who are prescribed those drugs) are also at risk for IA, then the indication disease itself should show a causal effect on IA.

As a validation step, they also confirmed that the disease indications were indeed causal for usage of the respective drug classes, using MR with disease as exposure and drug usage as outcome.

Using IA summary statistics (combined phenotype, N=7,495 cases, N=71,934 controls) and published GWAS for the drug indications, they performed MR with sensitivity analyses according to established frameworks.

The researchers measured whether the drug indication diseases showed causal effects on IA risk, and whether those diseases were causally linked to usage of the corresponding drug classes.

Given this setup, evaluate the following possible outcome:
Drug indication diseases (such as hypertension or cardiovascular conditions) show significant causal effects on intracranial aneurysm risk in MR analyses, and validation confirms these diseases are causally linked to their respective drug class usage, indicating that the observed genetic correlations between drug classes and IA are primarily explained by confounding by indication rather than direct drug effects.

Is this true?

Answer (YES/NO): NO